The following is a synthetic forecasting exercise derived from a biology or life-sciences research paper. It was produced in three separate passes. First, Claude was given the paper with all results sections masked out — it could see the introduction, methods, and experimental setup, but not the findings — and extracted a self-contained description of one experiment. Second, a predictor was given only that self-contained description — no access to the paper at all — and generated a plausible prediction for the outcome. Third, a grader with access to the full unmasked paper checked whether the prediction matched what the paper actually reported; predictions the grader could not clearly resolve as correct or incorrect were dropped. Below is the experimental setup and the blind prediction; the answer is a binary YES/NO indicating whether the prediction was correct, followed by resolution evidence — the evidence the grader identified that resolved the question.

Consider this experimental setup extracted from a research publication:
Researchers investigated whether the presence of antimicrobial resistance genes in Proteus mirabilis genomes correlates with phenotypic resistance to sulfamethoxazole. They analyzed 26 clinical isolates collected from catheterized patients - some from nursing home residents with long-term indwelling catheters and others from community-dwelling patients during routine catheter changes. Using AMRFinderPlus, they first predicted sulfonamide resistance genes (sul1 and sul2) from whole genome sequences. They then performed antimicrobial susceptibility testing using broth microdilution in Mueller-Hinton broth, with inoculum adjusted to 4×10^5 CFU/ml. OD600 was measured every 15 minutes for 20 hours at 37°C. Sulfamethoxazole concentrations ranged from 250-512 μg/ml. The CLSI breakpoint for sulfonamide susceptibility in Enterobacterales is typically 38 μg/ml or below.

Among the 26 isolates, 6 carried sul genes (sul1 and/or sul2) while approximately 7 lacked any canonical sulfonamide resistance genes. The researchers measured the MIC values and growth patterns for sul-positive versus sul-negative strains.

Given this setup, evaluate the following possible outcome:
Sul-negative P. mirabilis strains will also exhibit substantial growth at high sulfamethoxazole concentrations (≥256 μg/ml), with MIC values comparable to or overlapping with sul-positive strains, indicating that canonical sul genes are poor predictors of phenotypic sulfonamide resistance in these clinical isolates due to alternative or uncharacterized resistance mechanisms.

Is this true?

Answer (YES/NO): YES